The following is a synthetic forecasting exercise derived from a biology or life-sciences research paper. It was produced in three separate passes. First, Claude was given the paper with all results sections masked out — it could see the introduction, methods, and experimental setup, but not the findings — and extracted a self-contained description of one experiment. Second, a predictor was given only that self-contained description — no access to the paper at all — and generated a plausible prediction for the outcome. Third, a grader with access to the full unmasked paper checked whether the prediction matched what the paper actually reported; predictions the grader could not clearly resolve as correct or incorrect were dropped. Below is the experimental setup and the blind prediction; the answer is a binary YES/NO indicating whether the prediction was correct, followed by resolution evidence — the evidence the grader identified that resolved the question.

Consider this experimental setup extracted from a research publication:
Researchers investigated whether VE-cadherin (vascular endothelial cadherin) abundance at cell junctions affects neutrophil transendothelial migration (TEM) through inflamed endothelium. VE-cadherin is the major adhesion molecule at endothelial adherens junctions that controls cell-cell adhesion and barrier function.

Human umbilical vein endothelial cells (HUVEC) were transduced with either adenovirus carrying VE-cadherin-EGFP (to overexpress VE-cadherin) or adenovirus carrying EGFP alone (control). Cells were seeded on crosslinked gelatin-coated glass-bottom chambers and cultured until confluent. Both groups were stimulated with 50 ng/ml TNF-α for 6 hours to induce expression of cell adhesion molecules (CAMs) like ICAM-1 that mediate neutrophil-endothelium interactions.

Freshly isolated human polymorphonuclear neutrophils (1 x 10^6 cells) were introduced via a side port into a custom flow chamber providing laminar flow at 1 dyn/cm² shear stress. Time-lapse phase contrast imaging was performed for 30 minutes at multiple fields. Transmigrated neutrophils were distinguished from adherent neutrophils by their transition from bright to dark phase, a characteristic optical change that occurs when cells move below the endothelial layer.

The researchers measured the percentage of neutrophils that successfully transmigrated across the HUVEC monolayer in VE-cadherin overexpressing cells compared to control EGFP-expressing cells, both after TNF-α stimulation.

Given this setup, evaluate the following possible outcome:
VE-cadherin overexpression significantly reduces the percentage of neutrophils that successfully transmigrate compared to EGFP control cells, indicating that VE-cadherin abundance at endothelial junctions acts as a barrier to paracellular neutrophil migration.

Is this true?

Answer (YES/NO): YES